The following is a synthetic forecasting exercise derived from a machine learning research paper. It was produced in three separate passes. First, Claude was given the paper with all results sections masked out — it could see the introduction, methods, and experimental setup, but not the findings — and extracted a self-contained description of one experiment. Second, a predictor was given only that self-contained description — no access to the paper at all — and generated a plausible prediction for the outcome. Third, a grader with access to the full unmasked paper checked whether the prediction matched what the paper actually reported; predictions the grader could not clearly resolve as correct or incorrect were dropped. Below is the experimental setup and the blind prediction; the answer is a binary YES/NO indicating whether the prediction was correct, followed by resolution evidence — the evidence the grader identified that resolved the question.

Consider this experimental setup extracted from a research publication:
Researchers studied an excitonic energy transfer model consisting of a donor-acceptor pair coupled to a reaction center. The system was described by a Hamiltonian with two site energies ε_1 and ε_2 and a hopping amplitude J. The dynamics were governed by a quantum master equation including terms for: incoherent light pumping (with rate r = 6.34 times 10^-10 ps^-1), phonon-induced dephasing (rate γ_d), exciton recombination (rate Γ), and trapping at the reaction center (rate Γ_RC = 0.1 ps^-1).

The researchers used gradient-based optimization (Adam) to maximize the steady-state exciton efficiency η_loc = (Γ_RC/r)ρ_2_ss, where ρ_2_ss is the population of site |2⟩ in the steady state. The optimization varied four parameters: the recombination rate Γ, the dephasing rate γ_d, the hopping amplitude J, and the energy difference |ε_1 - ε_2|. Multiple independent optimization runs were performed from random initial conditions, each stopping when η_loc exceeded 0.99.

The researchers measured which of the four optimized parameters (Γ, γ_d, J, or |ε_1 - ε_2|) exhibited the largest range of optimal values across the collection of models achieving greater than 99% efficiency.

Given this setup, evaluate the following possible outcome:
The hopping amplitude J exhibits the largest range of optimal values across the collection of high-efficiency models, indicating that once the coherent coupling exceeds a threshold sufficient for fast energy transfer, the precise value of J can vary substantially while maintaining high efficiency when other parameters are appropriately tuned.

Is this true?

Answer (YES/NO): NO